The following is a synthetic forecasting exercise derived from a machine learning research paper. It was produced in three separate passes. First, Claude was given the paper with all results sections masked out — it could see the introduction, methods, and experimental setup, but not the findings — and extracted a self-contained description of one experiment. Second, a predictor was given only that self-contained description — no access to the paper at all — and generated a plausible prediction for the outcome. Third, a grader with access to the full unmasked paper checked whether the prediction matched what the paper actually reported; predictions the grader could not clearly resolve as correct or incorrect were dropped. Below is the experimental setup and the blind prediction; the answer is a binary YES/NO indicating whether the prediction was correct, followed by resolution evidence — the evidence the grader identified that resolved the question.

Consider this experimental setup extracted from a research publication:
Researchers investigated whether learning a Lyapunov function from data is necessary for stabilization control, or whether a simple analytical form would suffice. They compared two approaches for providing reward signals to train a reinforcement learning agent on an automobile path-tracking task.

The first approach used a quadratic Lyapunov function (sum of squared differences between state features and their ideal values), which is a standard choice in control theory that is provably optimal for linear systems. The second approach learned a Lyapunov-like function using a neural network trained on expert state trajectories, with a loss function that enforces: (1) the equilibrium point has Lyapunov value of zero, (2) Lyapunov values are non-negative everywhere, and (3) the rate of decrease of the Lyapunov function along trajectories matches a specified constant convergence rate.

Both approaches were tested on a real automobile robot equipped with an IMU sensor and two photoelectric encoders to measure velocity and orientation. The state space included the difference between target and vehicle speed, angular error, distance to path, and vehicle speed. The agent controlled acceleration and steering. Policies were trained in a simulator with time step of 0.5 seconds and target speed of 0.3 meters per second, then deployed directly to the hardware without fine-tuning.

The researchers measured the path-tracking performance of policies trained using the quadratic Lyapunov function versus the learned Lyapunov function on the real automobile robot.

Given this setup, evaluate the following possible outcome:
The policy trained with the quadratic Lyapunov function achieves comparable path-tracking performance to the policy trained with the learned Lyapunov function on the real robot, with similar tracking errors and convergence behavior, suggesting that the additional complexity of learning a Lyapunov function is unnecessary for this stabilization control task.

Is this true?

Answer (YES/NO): NO